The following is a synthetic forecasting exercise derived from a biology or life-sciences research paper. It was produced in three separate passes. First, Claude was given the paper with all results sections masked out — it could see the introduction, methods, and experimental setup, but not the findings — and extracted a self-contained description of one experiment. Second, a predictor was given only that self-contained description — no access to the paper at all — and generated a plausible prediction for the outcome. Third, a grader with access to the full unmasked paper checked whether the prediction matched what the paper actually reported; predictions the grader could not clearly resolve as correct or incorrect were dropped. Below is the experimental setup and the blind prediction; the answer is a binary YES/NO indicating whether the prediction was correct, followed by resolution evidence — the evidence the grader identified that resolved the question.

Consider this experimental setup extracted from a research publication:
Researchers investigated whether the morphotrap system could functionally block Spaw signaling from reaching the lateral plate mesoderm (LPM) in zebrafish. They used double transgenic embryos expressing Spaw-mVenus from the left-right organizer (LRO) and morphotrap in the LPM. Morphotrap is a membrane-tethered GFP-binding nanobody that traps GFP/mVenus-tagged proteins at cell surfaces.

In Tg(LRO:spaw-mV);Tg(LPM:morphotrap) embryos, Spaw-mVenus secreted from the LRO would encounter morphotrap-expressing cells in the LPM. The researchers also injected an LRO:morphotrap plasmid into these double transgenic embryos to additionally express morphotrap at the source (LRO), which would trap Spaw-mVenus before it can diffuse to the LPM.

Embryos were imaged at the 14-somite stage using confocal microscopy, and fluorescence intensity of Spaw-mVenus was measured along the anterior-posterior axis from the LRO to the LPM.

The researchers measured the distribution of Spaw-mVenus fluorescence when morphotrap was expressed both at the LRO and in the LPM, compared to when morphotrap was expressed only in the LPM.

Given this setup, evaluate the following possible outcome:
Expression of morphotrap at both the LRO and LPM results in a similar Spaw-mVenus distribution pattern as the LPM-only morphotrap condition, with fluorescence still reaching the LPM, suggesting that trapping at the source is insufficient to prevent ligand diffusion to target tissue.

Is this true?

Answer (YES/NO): NO